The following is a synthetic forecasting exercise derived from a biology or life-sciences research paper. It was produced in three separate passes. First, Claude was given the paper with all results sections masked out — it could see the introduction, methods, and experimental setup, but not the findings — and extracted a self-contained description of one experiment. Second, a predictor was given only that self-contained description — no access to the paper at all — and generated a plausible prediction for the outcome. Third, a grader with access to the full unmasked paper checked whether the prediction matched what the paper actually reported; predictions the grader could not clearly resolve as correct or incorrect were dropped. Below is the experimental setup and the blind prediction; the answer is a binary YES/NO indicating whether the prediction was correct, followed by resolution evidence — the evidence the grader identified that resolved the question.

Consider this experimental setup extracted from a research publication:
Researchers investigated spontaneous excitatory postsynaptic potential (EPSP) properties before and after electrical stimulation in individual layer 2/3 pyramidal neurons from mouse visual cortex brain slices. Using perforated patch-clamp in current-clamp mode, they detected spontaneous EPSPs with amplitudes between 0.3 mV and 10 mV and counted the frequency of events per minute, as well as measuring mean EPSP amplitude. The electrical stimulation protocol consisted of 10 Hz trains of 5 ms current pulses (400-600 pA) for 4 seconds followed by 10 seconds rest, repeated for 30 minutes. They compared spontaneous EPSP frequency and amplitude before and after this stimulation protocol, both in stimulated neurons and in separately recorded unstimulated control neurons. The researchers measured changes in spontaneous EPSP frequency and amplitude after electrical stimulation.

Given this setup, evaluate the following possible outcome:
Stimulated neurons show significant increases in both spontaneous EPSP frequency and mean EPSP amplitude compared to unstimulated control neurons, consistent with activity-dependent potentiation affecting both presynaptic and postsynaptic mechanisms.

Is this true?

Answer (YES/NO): YES